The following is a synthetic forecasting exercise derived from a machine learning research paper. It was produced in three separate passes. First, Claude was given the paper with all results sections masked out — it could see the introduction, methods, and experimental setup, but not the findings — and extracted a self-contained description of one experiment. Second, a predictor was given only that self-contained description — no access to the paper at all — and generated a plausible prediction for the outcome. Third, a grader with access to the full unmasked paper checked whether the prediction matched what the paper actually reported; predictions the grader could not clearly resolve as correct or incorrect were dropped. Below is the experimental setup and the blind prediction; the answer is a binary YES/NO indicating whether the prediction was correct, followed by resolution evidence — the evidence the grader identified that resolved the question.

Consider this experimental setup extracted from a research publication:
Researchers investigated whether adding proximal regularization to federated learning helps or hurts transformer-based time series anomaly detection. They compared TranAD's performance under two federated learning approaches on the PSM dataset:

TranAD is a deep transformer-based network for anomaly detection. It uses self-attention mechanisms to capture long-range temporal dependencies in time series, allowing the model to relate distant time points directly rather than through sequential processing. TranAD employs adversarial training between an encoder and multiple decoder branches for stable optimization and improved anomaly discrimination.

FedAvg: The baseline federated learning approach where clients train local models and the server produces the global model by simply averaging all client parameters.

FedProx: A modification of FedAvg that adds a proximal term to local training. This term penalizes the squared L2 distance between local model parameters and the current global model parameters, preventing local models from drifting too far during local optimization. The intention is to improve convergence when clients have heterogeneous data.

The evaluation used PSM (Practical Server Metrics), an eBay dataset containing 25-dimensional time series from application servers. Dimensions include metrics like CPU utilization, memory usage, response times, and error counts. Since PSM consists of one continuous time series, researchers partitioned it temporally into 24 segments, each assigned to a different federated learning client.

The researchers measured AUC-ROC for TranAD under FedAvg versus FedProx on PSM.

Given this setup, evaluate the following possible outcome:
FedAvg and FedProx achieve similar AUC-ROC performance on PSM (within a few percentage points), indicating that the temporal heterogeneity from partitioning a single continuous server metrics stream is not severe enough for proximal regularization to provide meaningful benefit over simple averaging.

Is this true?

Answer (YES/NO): NO